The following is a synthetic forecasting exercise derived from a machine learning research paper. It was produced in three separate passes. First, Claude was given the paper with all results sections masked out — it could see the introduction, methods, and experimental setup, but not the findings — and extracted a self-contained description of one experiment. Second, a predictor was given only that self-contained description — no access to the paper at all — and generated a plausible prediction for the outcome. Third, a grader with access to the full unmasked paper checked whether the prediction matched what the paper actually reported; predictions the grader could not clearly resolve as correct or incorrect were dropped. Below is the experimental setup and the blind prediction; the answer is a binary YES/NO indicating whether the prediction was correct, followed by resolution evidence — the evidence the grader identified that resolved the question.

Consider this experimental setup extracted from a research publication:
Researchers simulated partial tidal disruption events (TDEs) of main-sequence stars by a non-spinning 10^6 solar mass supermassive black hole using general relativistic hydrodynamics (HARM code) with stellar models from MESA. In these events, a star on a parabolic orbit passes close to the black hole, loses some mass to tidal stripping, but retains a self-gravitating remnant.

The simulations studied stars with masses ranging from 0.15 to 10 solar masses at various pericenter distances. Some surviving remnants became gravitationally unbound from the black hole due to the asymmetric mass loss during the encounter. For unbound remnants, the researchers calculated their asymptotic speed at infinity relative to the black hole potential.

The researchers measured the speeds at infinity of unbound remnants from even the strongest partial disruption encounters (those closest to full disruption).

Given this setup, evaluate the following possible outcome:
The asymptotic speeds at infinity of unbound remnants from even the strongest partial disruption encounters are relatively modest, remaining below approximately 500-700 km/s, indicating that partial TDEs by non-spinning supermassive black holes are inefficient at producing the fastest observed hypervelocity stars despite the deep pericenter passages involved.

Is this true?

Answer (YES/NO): YES